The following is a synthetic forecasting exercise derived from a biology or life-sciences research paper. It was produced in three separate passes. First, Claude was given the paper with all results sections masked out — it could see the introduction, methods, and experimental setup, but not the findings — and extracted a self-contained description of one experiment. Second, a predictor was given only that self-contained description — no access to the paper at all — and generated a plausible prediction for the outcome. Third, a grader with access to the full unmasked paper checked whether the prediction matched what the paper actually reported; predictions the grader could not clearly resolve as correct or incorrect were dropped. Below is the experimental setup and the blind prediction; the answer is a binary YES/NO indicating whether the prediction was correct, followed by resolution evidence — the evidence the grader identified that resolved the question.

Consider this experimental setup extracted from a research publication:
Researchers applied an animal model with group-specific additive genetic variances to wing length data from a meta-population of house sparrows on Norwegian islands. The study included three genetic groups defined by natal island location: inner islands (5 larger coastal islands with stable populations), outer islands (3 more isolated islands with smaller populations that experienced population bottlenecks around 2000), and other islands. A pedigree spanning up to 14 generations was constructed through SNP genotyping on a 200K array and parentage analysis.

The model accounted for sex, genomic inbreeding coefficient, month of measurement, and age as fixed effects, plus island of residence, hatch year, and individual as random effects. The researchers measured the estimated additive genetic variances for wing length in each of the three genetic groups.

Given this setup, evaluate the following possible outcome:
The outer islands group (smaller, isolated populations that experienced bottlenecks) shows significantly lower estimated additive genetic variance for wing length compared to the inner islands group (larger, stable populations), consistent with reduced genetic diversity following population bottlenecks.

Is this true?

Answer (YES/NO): NO